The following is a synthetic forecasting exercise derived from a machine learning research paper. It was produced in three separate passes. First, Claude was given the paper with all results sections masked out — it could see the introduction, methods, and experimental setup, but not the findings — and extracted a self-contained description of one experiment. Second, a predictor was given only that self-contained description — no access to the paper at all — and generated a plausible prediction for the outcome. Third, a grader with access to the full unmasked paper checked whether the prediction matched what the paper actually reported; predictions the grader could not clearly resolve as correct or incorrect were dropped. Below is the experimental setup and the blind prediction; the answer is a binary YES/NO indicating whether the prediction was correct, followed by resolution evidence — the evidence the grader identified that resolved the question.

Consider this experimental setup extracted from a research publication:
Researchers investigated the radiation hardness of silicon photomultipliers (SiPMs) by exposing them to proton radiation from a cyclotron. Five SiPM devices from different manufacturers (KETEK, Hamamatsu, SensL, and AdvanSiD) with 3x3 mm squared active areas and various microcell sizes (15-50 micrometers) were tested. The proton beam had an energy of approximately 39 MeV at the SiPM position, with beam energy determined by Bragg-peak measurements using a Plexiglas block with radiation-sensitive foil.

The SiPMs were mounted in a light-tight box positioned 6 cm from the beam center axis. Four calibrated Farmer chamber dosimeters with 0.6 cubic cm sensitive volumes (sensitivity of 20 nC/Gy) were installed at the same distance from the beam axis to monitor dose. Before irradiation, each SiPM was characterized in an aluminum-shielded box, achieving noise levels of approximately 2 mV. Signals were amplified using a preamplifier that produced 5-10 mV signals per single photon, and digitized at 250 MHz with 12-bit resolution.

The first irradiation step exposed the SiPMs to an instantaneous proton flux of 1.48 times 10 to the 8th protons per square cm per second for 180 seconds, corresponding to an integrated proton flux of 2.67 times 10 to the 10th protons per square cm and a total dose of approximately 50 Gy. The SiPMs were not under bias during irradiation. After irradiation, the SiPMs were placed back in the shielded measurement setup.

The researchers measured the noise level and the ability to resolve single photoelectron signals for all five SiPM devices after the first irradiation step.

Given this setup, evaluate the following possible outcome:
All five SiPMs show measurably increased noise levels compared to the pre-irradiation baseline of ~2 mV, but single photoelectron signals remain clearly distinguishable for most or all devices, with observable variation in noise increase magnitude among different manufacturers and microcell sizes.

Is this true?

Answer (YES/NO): NO